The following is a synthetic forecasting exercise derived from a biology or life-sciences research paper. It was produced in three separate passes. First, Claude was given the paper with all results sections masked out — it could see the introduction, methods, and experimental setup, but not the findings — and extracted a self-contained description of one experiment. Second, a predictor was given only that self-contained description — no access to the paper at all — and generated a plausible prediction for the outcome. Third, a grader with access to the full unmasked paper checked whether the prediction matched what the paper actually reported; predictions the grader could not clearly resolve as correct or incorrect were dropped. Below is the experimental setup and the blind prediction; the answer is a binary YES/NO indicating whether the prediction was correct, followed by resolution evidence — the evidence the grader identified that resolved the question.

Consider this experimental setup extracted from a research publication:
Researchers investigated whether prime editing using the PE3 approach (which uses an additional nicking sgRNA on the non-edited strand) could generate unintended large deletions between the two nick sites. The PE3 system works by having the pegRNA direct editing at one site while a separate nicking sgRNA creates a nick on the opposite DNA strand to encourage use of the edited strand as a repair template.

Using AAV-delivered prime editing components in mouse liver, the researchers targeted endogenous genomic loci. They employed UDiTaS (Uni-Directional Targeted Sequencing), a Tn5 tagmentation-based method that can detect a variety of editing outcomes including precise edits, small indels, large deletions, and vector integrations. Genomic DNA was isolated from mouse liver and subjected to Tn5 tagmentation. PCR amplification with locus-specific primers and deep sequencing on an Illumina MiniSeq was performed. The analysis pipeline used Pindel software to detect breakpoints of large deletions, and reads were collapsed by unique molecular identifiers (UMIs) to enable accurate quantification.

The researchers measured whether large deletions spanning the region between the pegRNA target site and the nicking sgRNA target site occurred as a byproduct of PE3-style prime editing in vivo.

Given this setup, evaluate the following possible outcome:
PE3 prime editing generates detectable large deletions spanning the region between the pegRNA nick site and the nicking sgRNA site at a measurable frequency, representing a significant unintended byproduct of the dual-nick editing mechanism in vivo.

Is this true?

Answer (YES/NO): NO